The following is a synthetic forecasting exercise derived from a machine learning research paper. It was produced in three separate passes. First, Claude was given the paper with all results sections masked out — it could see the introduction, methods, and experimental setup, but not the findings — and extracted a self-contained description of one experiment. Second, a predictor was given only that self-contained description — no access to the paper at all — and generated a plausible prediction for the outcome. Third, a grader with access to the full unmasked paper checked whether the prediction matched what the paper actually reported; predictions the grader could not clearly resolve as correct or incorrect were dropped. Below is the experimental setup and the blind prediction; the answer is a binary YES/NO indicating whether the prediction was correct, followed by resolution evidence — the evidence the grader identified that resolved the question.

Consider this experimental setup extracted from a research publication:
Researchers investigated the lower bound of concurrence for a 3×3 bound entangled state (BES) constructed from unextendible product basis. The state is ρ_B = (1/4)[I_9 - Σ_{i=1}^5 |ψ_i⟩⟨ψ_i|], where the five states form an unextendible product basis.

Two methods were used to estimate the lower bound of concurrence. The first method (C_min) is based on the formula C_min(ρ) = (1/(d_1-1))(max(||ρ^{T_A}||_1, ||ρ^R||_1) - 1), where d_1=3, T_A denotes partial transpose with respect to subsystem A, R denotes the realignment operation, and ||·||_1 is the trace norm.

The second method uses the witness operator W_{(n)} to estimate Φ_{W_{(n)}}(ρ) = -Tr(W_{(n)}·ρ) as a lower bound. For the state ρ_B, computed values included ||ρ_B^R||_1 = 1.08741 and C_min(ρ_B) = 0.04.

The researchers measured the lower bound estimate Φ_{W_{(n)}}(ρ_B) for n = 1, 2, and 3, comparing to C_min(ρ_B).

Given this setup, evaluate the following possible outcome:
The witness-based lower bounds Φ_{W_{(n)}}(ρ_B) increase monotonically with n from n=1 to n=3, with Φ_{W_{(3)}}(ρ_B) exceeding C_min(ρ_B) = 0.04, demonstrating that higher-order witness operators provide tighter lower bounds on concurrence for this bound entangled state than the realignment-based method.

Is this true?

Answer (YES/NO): YES